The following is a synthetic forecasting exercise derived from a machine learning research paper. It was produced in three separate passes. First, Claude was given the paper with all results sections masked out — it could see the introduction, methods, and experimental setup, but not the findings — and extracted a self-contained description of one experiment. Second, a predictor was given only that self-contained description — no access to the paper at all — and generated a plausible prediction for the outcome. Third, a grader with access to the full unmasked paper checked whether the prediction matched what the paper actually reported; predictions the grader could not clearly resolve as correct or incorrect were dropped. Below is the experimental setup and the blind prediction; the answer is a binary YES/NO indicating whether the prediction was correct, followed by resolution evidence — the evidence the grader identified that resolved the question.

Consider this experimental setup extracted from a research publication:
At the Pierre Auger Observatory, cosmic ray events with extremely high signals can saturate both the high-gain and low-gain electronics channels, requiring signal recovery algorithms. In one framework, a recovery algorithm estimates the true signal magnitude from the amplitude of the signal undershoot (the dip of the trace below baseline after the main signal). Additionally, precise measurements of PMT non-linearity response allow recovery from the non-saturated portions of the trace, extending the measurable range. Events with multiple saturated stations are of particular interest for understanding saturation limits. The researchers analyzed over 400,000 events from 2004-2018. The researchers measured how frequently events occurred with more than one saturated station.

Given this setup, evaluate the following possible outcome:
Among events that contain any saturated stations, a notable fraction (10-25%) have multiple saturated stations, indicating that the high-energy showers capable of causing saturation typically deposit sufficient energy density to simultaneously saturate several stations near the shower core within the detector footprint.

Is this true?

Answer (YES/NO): NO